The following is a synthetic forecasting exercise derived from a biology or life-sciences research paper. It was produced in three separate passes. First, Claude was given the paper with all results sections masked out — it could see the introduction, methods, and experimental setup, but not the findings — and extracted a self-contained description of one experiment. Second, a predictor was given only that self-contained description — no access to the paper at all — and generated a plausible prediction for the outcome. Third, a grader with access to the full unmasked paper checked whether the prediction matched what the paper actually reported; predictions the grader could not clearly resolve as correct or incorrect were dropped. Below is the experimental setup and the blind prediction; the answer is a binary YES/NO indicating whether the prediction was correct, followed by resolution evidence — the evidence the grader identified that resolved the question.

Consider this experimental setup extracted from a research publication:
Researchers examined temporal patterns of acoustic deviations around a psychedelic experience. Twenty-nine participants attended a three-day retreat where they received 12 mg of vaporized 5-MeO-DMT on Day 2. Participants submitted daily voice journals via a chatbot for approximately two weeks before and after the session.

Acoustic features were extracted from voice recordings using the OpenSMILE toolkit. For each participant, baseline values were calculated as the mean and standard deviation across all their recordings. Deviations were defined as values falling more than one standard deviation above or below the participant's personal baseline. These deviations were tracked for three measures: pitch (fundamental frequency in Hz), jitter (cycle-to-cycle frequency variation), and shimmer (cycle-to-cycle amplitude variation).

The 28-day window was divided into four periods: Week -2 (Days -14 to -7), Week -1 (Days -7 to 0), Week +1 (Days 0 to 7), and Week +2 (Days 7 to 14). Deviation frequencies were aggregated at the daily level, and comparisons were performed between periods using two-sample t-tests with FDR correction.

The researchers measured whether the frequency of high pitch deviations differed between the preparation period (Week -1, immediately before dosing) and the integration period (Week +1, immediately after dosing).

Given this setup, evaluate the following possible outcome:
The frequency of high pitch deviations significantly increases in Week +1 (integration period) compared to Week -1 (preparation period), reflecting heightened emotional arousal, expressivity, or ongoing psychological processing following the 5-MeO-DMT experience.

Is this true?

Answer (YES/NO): NO